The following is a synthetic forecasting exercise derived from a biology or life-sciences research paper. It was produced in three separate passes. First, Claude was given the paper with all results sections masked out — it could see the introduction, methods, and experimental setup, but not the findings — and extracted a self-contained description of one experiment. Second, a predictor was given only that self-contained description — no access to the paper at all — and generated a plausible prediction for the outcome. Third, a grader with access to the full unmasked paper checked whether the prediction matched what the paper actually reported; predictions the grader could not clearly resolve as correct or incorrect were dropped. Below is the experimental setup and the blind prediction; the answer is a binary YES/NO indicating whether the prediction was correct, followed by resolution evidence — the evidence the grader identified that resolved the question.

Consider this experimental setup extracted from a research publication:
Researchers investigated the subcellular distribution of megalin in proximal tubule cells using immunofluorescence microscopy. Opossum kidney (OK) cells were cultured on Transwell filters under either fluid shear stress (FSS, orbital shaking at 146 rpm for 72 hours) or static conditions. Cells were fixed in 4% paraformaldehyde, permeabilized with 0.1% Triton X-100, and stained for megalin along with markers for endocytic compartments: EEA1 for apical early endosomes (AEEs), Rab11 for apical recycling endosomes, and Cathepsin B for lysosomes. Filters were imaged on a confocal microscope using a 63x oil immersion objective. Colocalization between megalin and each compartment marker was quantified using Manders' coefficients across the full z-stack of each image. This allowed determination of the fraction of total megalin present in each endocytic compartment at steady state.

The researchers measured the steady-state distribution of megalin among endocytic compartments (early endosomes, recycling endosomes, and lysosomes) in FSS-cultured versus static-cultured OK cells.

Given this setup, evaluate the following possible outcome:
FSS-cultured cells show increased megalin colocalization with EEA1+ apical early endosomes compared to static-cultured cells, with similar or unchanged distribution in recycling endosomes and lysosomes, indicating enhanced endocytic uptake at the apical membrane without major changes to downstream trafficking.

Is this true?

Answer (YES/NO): NO